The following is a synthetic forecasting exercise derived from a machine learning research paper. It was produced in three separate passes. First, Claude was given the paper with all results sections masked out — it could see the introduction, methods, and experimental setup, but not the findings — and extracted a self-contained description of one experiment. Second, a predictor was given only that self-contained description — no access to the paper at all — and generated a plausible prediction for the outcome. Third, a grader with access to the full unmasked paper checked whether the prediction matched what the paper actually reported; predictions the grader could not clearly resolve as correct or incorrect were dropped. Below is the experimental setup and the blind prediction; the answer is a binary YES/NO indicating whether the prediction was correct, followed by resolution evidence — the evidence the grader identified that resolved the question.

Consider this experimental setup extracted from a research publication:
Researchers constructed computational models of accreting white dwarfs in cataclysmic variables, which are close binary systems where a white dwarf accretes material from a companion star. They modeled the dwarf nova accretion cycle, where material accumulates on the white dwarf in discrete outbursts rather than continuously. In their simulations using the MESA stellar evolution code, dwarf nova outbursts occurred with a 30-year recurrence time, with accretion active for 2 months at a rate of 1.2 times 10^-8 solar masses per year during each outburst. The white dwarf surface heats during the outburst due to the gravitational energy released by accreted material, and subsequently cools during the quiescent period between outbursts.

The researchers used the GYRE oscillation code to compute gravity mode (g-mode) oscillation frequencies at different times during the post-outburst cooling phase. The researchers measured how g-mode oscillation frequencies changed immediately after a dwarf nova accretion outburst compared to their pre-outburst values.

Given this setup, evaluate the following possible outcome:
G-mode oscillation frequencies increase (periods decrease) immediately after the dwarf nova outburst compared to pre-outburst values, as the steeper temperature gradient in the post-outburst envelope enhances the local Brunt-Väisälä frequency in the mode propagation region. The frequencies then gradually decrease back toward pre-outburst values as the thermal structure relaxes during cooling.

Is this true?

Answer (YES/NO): YES